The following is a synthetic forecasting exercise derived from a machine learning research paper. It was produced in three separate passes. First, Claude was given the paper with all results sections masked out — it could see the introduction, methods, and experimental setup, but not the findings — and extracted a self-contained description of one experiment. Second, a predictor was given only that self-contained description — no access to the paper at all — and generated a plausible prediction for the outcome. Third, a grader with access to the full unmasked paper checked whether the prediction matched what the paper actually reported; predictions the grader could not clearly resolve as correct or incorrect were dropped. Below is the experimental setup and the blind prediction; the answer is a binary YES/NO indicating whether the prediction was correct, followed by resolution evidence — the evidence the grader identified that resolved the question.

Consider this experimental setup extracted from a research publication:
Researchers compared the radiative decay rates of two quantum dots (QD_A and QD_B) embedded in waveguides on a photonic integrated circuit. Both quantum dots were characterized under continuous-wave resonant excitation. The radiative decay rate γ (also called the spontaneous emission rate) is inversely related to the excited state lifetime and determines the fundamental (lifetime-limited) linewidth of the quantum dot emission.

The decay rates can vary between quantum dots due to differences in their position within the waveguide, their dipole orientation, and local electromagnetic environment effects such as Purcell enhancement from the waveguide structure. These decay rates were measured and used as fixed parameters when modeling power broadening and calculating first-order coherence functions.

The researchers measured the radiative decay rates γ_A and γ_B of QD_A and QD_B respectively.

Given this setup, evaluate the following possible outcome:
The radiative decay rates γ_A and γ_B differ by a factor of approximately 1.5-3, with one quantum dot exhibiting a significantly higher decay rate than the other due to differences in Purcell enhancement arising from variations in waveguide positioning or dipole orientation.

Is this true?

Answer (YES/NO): NO